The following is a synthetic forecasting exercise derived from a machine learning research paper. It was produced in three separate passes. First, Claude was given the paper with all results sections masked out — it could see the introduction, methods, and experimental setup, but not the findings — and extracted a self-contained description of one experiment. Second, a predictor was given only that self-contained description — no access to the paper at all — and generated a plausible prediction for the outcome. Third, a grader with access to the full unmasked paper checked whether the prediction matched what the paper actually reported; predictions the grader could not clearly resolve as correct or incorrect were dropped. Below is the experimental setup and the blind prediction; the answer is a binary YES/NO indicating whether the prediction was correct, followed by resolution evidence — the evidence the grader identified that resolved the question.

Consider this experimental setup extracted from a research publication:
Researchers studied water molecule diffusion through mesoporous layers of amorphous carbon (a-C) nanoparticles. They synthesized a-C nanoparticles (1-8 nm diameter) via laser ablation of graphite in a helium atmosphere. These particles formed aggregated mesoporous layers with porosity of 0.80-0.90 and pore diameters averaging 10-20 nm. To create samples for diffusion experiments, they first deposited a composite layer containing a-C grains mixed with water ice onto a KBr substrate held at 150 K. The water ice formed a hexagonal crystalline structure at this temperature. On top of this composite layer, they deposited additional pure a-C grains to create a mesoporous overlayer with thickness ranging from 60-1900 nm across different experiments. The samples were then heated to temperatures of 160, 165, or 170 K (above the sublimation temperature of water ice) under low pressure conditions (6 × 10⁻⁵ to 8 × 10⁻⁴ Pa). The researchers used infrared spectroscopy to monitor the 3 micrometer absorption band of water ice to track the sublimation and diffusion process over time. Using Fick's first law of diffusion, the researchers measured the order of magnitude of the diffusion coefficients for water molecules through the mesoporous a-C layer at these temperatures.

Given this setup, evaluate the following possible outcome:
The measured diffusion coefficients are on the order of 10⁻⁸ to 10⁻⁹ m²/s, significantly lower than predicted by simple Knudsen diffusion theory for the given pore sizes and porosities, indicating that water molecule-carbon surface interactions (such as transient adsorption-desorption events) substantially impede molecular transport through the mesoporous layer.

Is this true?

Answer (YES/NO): NO